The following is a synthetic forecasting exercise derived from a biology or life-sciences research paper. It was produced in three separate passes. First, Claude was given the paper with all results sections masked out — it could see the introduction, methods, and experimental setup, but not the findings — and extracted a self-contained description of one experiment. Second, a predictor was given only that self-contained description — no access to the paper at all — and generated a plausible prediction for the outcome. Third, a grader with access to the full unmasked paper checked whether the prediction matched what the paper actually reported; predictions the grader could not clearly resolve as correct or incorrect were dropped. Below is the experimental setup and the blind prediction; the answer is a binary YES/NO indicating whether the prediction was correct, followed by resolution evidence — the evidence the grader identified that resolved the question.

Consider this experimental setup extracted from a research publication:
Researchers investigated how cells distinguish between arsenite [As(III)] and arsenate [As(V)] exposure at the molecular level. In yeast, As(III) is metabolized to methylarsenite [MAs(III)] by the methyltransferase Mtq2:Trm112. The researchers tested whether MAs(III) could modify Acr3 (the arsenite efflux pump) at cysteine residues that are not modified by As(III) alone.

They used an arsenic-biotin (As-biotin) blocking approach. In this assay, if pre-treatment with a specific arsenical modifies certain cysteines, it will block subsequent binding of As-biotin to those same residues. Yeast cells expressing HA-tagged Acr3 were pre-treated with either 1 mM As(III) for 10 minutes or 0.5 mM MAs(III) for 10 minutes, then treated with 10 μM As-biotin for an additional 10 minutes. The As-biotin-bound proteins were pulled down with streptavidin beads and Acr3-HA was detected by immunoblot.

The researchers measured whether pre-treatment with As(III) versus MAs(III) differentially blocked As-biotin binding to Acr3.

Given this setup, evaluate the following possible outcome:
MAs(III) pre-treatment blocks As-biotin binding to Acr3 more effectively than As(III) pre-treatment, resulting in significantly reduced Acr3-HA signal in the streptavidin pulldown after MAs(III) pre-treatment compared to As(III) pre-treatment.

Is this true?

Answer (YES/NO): YES